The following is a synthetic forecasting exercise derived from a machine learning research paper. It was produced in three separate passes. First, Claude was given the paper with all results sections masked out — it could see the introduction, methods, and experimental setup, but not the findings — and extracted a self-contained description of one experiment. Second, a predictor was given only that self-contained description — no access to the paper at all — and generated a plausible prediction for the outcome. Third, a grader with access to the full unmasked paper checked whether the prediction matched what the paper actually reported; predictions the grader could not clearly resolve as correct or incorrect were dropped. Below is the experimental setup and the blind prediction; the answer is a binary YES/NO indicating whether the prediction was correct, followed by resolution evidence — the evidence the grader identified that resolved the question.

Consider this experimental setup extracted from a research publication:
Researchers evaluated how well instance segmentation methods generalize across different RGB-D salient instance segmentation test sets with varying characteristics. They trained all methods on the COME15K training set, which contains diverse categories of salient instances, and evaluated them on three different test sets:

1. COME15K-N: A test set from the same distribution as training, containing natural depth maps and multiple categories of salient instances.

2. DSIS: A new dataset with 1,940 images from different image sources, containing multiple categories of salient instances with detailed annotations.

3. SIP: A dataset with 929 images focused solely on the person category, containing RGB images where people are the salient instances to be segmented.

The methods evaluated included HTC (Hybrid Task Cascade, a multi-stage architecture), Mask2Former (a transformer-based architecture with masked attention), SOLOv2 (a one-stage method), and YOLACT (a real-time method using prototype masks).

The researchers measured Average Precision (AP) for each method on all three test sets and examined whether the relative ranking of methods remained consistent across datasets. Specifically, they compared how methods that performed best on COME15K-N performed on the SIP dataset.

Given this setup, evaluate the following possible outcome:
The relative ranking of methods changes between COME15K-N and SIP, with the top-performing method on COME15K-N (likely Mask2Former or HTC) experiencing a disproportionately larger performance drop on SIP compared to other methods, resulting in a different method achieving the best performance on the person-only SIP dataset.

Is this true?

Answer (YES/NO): NO